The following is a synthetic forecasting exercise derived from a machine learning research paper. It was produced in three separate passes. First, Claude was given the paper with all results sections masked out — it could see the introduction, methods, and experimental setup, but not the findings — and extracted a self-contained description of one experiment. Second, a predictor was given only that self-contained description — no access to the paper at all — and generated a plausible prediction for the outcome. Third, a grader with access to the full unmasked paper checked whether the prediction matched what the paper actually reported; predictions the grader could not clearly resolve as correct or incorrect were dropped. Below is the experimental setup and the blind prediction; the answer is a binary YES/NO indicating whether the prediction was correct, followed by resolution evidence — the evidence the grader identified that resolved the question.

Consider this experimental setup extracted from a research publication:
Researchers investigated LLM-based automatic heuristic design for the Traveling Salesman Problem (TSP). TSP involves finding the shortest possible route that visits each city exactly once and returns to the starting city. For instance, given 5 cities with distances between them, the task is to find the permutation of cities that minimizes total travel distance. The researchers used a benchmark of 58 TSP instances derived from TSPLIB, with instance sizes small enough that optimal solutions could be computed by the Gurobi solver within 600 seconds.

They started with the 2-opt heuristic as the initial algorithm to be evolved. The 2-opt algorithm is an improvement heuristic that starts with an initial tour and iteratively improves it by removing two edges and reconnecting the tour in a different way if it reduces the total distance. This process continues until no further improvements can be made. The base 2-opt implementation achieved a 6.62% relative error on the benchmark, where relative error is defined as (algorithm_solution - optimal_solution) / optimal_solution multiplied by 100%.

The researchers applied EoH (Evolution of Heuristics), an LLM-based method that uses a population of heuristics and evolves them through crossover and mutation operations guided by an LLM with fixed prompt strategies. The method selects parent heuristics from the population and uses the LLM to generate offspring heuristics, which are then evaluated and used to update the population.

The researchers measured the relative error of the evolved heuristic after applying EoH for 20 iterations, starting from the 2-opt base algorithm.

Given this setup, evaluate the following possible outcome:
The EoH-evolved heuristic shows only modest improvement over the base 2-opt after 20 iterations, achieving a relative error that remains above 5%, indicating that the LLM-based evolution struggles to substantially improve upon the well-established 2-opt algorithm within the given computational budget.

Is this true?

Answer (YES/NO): NO